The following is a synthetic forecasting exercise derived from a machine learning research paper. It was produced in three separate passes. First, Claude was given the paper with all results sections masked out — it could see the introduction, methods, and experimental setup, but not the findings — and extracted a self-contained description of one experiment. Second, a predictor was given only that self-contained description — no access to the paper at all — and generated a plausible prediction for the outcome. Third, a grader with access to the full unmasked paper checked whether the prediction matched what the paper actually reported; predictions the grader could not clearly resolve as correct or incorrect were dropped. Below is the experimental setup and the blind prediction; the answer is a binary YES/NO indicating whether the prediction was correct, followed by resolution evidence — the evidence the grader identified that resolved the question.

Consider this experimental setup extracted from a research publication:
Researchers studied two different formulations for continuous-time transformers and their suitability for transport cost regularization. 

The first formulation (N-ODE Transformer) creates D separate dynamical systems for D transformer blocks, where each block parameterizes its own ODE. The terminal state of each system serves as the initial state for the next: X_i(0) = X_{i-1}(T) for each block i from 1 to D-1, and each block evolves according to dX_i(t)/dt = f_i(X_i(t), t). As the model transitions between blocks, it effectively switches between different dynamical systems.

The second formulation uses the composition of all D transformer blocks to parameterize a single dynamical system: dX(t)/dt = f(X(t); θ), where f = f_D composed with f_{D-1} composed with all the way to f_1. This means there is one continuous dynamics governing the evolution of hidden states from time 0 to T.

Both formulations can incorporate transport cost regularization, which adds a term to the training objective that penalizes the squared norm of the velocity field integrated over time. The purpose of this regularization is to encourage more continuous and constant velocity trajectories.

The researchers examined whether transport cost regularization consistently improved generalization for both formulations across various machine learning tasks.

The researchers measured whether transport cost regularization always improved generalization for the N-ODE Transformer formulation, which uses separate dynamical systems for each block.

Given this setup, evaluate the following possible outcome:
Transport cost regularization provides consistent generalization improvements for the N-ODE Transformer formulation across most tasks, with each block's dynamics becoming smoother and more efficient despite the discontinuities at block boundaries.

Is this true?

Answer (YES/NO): NO